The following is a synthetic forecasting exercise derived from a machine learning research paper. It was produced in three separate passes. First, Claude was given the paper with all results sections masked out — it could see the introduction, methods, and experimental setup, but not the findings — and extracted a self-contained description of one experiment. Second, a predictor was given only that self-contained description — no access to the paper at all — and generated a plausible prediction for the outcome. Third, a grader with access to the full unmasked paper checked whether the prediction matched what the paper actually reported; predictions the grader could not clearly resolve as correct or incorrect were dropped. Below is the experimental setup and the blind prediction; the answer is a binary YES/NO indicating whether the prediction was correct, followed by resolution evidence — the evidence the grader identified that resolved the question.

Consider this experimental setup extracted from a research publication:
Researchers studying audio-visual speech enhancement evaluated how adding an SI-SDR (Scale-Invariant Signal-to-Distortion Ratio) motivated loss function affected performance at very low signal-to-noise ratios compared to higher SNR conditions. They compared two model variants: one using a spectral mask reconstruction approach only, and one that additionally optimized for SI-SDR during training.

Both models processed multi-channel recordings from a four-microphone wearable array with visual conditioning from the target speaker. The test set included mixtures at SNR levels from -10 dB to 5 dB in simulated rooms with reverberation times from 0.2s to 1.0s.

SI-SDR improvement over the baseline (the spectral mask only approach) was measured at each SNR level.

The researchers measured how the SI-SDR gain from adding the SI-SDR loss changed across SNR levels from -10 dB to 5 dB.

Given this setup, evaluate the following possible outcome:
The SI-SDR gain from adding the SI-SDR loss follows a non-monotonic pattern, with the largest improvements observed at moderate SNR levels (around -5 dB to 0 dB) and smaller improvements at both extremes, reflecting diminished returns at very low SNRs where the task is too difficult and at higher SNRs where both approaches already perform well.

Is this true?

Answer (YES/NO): YES